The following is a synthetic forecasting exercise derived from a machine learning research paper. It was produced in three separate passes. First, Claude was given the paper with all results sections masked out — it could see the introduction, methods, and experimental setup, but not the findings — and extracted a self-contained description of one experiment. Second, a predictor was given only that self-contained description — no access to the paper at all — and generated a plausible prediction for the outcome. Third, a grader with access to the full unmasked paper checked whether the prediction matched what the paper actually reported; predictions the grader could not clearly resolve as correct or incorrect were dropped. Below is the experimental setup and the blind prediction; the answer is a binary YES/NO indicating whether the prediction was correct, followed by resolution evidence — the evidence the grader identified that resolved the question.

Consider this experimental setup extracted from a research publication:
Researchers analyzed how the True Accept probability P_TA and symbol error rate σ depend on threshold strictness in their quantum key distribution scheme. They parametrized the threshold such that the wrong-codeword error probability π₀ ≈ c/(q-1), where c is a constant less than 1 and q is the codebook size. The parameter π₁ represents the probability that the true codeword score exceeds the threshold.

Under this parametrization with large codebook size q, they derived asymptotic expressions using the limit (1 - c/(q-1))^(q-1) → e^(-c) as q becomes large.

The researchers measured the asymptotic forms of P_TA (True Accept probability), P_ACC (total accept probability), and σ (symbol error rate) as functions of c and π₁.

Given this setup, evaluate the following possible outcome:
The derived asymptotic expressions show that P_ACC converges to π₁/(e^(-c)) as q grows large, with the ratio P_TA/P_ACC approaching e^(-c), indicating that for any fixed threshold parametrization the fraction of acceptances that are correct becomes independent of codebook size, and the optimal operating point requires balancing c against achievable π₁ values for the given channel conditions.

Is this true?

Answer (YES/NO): NO